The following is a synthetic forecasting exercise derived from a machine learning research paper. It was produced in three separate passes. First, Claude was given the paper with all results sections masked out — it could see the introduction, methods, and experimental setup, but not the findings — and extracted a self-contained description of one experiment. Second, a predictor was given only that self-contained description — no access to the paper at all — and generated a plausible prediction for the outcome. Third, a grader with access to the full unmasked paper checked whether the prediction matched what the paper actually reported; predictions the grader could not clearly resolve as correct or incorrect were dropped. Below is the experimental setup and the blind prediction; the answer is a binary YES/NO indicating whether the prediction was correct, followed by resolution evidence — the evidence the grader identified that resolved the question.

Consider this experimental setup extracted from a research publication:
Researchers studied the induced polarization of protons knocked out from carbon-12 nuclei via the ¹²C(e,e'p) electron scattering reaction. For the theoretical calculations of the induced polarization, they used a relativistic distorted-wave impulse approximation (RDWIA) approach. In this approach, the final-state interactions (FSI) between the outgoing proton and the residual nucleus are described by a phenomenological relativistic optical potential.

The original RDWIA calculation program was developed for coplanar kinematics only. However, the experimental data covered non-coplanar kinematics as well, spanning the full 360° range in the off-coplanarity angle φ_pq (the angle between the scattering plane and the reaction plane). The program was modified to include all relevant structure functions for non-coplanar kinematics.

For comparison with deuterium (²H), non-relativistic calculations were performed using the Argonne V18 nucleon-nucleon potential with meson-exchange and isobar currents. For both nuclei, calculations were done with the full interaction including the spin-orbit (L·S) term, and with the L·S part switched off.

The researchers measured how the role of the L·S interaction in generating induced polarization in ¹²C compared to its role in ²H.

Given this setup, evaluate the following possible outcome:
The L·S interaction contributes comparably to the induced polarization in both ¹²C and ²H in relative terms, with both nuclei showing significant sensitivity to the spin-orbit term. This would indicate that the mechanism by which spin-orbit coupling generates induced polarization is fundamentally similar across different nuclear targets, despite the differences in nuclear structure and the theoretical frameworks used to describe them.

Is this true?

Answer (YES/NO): YES